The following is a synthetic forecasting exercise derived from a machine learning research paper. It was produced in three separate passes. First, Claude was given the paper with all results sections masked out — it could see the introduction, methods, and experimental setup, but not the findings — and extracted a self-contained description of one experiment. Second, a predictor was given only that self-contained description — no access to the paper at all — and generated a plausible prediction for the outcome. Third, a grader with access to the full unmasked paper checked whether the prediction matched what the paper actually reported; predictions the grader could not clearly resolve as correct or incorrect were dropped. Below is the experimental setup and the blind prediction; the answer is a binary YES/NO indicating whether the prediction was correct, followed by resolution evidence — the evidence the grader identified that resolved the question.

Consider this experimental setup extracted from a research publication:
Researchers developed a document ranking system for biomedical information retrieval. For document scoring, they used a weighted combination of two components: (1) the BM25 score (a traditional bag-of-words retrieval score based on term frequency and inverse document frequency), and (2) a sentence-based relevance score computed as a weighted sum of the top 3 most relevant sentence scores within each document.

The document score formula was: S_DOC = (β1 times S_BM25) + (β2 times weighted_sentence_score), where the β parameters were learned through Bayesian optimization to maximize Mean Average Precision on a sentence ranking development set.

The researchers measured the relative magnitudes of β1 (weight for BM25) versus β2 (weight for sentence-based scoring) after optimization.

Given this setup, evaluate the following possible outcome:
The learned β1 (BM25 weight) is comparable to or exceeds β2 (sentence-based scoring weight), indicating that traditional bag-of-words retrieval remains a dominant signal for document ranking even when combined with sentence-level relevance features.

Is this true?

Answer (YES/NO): NO